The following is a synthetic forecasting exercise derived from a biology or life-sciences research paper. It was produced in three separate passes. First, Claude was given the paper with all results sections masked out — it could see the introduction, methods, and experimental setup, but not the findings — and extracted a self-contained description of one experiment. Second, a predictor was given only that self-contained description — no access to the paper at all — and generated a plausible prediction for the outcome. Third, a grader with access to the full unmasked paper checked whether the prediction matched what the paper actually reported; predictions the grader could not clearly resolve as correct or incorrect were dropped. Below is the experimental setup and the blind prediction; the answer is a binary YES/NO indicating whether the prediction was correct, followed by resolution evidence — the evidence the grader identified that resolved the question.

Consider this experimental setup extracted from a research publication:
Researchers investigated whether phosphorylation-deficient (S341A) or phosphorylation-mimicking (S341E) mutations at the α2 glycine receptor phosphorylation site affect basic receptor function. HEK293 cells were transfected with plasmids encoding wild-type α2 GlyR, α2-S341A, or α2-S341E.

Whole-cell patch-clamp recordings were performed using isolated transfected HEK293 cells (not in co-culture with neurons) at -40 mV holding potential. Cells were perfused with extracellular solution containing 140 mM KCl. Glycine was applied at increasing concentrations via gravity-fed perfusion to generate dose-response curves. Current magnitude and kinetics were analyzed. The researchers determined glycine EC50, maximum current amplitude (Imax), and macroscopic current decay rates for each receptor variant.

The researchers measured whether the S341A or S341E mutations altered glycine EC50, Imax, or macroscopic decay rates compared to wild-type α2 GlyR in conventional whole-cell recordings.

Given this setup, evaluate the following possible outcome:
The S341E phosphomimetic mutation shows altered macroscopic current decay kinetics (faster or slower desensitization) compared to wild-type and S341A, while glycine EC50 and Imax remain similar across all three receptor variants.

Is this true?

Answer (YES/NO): NO